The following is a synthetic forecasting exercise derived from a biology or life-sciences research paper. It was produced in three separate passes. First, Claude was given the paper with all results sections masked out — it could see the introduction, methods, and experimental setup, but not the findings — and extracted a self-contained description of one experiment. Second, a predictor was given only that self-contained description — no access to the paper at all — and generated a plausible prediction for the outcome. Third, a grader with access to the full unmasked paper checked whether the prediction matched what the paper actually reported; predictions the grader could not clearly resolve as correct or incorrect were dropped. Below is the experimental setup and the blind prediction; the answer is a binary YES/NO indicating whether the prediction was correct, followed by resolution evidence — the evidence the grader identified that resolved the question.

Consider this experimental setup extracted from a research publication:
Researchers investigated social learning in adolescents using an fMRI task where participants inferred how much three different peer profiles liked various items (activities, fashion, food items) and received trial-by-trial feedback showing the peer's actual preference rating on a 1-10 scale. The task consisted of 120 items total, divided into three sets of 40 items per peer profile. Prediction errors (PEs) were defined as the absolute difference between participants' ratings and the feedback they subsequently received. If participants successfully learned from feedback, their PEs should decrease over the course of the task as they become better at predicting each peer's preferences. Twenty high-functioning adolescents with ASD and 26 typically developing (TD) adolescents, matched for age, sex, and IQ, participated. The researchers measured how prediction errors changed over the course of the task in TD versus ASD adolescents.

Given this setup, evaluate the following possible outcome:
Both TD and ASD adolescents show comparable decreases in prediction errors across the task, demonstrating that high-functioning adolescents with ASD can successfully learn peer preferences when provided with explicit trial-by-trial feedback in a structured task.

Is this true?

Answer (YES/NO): NO